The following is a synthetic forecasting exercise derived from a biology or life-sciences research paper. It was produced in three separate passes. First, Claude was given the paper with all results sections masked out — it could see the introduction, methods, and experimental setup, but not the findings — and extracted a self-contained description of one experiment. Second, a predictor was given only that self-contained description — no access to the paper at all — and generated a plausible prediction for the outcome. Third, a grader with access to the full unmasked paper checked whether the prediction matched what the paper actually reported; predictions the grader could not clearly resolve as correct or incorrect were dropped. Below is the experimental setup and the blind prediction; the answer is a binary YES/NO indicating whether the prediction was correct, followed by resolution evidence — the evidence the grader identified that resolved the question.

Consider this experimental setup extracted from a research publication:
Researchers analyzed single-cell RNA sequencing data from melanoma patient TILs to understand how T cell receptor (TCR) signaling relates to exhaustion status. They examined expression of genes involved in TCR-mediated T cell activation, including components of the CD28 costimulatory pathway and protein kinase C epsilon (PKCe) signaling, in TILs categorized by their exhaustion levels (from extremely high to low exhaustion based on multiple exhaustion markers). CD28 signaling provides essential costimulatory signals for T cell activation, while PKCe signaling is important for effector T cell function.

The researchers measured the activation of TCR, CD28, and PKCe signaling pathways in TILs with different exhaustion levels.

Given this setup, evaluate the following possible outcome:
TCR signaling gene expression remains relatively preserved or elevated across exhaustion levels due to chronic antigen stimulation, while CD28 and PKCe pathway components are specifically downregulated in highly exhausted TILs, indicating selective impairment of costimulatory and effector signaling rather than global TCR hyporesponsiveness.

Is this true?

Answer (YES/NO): NO